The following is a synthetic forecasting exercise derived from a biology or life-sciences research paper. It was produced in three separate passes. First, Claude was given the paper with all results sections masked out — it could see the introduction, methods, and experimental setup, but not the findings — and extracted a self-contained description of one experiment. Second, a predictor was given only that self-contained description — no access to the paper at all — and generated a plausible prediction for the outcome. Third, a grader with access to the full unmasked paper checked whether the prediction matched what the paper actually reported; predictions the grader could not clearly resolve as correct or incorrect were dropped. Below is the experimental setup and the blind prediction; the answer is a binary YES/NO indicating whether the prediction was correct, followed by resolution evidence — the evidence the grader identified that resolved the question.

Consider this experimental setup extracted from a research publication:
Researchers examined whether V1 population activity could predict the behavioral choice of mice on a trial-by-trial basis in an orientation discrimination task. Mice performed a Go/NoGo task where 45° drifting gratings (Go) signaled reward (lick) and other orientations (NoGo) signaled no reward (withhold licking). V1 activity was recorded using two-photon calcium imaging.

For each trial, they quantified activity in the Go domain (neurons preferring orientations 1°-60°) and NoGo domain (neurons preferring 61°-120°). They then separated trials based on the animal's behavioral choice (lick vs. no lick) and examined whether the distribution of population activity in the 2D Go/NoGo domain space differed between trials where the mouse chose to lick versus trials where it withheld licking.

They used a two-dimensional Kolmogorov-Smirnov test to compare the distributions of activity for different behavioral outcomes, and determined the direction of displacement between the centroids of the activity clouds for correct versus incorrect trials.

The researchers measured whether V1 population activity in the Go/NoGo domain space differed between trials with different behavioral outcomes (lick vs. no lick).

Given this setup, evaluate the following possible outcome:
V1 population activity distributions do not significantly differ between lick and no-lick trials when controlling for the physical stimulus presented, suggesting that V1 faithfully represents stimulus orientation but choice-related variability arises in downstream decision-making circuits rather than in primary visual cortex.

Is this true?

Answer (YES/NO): NO